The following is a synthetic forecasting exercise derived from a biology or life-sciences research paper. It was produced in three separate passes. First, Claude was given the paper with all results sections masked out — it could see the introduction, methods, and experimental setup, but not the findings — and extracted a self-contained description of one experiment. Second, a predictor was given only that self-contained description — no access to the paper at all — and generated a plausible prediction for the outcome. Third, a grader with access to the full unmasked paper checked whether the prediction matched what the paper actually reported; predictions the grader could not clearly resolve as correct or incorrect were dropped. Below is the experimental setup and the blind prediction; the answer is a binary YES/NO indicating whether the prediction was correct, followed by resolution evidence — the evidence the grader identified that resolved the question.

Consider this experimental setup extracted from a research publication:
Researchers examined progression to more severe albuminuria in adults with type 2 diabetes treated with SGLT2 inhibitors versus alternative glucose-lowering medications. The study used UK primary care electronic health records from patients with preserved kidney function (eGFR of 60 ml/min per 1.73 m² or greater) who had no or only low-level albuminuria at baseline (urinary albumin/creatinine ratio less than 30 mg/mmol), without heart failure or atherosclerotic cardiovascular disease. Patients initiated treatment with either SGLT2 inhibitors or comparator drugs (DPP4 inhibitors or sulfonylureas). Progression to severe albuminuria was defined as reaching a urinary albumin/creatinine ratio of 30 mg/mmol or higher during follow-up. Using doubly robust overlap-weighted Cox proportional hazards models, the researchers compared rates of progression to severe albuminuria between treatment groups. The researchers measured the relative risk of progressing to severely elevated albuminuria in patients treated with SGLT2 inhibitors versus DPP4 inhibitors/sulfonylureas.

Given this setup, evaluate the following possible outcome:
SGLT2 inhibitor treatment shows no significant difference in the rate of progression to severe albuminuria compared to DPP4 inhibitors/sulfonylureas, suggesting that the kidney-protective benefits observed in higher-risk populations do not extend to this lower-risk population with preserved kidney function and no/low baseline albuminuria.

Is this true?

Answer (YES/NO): NO